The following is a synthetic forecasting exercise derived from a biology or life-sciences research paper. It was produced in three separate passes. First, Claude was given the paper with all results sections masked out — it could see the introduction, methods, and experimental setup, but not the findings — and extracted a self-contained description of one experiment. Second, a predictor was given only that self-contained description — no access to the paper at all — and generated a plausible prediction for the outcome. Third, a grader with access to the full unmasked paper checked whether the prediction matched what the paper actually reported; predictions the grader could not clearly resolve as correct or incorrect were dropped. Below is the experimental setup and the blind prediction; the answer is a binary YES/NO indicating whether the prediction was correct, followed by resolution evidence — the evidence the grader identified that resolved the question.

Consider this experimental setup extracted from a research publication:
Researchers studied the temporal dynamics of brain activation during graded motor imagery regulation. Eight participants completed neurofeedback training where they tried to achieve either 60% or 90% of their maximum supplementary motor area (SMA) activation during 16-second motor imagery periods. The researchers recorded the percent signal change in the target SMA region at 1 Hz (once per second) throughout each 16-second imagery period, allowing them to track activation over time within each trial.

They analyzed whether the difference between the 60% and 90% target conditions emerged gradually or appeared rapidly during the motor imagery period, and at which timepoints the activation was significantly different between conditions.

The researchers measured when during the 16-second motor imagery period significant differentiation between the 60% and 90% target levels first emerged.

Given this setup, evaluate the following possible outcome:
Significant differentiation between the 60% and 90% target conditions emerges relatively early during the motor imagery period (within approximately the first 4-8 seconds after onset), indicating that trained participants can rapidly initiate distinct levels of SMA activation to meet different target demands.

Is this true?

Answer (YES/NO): YES